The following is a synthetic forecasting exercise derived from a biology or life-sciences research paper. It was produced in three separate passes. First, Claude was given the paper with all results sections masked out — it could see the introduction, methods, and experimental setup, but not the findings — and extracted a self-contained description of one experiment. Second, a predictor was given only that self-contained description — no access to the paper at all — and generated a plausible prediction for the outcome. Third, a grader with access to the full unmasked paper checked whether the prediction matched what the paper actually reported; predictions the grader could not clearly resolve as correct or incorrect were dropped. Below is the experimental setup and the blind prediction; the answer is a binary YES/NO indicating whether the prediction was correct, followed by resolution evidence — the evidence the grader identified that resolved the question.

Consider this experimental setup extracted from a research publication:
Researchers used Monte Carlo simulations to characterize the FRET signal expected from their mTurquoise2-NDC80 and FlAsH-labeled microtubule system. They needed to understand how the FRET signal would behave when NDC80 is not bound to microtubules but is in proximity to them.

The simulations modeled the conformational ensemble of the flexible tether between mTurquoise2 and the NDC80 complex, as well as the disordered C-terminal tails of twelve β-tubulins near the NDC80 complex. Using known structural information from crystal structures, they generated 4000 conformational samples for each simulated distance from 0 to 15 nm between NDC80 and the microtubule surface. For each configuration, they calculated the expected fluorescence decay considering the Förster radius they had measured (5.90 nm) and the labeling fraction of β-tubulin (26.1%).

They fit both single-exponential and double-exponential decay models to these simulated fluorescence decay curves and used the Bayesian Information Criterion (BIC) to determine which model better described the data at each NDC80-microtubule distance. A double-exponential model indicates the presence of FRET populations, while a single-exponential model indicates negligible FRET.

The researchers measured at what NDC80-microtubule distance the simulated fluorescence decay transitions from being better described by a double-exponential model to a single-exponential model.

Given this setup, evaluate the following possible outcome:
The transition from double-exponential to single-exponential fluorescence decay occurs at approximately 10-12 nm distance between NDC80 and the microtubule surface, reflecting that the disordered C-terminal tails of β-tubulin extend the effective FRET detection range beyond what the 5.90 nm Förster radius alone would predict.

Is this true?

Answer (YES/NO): NO